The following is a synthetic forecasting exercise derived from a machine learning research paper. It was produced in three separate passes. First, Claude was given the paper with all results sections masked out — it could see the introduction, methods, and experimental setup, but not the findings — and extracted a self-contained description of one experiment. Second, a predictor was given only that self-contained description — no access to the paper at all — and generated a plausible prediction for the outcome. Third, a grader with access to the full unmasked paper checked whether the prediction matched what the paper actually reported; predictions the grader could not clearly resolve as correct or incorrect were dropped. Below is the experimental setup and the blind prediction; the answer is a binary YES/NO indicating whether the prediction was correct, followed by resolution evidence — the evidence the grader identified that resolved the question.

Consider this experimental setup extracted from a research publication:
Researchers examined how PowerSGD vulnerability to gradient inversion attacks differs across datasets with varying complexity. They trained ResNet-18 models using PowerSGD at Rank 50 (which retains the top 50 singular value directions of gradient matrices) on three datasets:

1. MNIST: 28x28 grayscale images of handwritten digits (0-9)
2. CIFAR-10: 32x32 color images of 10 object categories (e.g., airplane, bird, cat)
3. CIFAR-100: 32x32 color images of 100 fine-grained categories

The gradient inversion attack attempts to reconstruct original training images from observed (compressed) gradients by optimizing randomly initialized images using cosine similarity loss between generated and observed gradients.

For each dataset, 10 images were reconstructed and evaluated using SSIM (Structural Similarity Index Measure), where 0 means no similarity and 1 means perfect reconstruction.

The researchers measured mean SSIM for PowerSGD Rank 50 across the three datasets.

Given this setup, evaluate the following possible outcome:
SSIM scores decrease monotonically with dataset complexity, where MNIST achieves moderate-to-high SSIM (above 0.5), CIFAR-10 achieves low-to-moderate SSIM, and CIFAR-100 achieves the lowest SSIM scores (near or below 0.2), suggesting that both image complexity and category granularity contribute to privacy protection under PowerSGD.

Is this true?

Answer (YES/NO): YES